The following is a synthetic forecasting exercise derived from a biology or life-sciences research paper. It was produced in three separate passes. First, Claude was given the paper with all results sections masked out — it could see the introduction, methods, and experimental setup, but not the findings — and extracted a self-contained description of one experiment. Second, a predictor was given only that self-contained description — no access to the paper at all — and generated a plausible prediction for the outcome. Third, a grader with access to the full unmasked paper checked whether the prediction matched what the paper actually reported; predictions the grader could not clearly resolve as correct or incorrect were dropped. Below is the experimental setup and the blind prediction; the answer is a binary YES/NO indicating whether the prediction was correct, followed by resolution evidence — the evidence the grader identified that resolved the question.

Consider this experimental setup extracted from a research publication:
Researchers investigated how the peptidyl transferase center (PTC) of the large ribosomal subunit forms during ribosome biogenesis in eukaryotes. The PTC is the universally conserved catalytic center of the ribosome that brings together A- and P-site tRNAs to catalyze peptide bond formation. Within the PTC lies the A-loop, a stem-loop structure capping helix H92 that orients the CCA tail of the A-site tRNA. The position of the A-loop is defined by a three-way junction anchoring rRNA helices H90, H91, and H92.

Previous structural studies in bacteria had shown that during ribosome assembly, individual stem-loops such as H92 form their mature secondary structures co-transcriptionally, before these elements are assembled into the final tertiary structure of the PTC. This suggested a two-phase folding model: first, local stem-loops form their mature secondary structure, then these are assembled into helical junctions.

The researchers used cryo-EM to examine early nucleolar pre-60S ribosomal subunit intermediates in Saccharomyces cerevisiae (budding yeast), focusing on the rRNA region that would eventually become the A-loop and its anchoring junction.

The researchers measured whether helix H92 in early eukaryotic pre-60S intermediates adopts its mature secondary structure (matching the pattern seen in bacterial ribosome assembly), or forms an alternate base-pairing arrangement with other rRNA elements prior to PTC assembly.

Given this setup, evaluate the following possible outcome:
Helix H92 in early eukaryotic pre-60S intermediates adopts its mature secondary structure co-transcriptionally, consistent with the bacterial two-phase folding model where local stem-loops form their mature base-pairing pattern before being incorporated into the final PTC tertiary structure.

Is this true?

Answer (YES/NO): NO